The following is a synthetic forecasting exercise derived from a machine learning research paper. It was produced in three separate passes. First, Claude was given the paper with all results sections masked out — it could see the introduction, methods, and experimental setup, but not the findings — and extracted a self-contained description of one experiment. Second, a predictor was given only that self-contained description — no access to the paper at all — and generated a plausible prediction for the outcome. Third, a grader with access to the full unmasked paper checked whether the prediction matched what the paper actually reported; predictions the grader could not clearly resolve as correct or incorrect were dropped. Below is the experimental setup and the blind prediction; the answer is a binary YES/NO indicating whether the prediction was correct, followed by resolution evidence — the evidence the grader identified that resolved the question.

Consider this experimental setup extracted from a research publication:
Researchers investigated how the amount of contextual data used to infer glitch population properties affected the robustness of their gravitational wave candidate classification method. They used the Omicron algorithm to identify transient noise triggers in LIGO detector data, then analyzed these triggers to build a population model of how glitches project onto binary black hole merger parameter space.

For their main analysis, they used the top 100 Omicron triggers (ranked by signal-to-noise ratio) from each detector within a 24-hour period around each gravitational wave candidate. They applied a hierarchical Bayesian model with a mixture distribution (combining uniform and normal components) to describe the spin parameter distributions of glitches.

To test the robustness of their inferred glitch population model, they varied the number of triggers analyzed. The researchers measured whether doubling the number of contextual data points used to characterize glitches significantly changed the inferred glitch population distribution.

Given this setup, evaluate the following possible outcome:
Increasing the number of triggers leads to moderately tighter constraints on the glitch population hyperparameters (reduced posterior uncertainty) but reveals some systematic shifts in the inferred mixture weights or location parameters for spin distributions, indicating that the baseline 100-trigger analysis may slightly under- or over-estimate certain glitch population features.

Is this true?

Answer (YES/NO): NO